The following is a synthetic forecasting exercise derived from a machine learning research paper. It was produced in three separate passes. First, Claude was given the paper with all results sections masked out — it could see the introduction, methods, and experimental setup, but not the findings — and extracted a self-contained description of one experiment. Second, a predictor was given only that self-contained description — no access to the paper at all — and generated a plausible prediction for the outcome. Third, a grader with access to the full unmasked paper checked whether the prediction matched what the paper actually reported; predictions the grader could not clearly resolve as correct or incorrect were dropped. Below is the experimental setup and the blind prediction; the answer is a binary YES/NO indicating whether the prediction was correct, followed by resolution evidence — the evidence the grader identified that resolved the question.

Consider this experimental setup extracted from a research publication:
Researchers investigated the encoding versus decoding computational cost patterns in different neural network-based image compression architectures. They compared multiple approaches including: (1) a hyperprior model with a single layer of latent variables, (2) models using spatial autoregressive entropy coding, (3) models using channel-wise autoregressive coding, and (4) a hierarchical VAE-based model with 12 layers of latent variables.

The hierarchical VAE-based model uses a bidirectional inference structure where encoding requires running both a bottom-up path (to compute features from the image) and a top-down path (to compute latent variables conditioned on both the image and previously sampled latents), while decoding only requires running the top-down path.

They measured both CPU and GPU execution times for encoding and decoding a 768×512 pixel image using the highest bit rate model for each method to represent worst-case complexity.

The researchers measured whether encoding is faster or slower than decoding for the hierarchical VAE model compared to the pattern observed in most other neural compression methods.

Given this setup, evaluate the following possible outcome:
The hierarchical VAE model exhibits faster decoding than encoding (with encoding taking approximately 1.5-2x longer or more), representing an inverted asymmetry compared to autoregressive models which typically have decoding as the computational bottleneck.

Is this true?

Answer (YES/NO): YES